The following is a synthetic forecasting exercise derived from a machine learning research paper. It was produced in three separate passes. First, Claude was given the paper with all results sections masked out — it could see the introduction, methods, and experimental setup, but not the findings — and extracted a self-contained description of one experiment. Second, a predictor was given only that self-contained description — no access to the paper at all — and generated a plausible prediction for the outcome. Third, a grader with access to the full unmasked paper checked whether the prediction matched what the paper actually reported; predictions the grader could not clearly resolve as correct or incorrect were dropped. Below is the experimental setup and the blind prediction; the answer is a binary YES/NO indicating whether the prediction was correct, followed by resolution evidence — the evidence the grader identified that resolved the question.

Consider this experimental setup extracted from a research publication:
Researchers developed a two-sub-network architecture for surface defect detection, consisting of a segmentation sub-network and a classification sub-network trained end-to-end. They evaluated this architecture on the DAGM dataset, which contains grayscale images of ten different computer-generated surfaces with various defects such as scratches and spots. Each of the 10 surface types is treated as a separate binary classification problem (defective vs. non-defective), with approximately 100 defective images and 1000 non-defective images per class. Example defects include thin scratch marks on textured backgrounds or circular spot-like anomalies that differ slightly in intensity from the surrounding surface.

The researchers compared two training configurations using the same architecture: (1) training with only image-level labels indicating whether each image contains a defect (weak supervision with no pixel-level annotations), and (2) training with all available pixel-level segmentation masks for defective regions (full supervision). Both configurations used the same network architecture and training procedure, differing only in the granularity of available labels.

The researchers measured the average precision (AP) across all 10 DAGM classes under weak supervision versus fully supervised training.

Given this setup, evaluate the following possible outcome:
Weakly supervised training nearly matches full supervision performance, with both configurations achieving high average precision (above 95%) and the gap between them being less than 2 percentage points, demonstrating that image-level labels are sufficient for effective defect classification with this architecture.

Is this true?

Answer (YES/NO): NO